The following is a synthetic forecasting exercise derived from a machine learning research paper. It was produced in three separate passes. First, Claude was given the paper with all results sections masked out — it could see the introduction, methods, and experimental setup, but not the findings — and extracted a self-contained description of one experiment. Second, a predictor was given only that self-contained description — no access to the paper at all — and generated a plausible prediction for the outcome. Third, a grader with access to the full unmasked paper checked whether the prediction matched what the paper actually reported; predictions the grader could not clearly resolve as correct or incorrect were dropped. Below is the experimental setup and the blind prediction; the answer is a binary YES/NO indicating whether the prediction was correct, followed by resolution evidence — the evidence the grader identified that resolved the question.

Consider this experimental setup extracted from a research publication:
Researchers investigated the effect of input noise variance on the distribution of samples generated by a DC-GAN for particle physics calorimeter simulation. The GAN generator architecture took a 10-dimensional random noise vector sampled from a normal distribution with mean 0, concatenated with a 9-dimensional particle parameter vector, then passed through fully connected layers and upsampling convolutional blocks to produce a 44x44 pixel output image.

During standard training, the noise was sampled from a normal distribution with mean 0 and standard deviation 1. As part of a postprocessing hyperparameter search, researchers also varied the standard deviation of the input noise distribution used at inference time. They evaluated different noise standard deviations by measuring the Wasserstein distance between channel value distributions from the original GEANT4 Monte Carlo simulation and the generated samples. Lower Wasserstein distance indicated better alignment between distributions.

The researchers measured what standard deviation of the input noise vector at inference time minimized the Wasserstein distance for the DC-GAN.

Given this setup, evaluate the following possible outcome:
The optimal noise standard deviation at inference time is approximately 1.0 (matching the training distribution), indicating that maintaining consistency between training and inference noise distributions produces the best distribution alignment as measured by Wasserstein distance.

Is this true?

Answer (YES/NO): NO